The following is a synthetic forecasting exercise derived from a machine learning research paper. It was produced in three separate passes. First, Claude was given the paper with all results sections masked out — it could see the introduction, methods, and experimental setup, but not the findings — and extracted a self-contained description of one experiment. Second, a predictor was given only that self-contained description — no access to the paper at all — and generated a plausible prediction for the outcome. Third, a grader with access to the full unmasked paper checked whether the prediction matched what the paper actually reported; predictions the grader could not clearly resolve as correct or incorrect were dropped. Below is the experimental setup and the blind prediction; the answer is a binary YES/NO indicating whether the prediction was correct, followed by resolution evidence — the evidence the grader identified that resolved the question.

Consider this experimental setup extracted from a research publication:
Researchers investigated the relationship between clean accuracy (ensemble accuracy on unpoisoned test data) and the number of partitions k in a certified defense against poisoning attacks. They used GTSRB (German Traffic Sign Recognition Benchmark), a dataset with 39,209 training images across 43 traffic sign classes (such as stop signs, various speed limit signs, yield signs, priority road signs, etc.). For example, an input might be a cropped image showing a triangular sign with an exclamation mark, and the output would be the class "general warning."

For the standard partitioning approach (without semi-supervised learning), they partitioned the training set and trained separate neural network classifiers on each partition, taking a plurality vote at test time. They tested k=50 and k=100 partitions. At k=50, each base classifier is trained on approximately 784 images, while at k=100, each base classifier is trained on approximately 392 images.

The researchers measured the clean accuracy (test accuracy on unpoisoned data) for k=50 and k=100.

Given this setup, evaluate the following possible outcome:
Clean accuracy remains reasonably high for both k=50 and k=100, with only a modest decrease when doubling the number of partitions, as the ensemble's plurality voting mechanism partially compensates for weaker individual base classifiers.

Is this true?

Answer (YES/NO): NO